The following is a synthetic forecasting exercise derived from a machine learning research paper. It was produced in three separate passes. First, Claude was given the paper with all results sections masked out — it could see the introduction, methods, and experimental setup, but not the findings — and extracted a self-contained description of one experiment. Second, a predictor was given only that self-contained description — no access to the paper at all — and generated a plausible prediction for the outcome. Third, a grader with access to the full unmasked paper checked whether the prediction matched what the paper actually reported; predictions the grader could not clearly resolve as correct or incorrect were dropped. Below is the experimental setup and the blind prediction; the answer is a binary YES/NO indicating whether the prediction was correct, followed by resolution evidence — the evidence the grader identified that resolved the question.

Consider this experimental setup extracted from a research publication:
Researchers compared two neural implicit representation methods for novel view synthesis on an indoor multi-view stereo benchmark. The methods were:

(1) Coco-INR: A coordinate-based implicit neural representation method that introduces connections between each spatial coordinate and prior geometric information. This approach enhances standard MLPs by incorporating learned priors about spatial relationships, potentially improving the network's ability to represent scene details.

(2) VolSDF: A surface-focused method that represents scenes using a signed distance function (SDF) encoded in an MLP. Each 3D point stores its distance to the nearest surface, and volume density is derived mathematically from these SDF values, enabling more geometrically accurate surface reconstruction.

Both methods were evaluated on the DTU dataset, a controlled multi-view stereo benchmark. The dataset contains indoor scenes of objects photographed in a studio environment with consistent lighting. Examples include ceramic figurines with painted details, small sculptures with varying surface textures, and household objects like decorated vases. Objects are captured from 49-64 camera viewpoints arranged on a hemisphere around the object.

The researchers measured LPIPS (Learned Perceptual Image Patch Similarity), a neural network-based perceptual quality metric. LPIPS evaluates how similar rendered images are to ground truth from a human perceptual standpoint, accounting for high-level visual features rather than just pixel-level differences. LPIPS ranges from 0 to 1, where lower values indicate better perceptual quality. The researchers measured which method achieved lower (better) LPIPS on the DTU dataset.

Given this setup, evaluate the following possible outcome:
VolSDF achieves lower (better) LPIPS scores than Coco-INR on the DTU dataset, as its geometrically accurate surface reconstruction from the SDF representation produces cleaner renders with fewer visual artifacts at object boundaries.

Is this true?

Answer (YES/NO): NO